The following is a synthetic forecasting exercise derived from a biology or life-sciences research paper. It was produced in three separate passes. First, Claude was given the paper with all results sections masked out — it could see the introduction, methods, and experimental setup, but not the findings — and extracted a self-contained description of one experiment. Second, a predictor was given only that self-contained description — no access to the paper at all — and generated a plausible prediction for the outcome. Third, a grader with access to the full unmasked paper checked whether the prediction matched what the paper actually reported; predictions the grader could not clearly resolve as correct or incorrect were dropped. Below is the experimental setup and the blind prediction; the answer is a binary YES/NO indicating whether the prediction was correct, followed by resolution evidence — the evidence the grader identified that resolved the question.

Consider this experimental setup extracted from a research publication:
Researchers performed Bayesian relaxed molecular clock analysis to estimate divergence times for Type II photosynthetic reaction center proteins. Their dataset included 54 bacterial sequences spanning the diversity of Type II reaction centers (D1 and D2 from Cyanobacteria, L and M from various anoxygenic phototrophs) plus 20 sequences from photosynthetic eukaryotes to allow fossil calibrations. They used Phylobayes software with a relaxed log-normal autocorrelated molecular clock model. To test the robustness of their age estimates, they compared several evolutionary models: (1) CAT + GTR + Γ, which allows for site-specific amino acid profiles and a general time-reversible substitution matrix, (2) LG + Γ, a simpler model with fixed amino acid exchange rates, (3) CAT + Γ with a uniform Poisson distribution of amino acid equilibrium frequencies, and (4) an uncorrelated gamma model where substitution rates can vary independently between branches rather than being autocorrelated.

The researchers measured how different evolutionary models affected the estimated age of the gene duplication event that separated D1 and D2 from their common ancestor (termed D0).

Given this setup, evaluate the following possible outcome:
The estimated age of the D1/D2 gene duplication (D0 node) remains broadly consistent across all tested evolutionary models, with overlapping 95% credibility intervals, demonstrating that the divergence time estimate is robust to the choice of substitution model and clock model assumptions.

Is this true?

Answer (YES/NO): NO